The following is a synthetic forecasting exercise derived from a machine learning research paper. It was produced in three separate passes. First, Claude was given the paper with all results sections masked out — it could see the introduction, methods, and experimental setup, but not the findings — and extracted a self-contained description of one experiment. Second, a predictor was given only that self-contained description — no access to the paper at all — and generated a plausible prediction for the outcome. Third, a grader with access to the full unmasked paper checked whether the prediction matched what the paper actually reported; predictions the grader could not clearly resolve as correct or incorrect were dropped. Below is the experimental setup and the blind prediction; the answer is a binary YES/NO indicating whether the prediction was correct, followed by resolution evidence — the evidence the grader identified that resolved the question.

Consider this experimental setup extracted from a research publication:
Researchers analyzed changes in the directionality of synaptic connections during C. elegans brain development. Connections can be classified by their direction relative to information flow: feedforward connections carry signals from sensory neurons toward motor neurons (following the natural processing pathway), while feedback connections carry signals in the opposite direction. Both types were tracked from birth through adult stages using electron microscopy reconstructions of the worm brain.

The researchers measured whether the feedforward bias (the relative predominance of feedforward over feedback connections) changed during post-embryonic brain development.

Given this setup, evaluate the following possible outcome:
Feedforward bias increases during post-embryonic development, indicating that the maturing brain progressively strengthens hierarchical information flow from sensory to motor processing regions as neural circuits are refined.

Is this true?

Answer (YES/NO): YES